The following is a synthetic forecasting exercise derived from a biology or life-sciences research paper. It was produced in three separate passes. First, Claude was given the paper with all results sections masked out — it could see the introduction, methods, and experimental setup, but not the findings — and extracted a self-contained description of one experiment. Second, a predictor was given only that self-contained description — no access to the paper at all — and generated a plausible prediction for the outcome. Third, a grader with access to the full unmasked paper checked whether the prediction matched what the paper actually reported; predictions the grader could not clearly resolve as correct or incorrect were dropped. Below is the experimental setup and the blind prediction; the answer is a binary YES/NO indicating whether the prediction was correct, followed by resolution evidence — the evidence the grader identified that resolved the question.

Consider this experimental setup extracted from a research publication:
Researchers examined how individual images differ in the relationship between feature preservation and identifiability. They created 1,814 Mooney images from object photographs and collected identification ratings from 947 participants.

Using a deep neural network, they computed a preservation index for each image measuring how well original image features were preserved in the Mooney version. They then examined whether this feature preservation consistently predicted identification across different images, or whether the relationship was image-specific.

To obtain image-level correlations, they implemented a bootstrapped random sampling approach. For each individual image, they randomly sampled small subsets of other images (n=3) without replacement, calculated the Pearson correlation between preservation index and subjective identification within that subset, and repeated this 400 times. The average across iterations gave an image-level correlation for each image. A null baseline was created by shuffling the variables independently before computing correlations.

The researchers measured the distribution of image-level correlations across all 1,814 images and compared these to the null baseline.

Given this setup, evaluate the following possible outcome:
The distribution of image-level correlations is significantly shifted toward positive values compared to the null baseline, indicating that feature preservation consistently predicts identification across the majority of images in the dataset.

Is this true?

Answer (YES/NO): YES